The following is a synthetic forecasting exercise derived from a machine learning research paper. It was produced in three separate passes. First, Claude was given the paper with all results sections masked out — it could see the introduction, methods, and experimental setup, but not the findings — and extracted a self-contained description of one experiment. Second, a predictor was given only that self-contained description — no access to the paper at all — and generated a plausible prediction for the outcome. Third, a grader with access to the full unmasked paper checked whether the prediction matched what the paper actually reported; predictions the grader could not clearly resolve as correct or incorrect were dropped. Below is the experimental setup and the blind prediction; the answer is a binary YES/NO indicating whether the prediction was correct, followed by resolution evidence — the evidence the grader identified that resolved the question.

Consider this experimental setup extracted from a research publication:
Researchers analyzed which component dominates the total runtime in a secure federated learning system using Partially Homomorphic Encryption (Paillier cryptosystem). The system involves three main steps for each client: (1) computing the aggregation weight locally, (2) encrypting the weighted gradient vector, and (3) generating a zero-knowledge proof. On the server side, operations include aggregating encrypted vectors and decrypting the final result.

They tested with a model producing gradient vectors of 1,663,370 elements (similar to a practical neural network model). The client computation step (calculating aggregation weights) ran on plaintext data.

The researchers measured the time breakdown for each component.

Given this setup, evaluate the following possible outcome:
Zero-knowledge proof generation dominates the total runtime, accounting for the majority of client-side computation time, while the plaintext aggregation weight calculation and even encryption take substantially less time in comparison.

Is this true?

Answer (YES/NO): NO